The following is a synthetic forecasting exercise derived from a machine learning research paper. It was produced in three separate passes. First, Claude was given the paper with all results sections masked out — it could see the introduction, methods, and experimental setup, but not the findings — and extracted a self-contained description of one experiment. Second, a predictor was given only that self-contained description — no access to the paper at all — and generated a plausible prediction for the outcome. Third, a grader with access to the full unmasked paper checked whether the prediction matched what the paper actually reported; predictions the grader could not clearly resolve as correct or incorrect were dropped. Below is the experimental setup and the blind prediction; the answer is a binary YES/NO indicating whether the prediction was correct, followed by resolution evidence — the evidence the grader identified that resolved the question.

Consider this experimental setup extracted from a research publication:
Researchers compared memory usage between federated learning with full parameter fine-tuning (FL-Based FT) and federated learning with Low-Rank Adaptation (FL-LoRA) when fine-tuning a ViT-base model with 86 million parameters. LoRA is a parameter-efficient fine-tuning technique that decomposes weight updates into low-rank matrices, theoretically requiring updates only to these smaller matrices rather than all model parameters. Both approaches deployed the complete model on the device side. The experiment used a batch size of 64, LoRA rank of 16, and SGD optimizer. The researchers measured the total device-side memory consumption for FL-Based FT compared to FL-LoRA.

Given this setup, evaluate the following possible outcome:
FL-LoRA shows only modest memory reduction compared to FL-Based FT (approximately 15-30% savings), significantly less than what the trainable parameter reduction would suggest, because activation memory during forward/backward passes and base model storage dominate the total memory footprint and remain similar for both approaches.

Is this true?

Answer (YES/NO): NO